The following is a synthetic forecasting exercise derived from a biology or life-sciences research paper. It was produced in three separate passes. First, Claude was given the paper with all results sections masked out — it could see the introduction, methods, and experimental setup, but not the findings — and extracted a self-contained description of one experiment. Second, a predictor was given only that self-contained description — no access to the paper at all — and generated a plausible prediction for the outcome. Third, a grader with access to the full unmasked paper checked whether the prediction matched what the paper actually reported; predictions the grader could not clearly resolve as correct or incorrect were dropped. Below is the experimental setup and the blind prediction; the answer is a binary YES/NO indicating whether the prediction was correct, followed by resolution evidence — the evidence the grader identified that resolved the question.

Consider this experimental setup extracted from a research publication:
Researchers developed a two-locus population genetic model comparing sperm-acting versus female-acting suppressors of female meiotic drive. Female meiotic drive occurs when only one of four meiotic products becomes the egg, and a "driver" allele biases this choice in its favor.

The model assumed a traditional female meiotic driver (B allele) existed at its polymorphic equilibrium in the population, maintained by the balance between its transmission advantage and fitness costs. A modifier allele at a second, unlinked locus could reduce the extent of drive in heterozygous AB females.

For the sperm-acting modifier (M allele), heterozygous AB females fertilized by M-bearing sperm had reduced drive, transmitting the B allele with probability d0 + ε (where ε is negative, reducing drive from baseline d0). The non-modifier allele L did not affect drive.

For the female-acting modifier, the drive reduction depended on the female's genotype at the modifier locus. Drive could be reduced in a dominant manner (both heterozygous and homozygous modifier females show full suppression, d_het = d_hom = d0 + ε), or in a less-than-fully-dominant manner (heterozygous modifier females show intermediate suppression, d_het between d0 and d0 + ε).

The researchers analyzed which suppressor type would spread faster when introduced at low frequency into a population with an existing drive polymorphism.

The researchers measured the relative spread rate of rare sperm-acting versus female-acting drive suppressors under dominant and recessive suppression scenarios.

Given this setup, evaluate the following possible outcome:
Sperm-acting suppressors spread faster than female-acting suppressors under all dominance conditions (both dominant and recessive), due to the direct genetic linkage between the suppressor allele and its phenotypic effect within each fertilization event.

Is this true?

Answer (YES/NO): NO